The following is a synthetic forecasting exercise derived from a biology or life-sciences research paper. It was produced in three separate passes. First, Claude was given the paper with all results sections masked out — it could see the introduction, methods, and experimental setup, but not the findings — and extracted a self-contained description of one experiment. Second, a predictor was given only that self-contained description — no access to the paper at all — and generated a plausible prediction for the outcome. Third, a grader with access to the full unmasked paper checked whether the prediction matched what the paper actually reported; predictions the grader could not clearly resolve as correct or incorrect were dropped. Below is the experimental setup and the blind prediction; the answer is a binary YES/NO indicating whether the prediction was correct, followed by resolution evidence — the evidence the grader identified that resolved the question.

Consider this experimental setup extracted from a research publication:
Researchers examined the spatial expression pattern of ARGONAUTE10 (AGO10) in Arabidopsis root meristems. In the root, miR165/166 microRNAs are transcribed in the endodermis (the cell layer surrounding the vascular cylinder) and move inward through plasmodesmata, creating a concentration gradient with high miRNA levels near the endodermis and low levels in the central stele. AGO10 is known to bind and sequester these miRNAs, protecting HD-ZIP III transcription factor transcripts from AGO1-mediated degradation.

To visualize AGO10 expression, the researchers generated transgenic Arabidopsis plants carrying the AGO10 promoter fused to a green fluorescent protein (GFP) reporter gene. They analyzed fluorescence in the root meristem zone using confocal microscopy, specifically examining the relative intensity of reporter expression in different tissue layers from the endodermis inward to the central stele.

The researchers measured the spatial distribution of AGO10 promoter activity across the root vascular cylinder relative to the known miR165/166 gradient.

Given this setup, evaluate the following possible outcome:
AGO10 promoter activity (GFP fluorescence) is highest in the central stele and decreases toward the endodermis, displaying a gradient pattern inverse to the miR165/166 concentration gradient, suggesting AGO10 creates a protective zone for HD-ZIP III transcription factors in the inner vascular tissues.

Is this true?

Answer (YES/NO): YES